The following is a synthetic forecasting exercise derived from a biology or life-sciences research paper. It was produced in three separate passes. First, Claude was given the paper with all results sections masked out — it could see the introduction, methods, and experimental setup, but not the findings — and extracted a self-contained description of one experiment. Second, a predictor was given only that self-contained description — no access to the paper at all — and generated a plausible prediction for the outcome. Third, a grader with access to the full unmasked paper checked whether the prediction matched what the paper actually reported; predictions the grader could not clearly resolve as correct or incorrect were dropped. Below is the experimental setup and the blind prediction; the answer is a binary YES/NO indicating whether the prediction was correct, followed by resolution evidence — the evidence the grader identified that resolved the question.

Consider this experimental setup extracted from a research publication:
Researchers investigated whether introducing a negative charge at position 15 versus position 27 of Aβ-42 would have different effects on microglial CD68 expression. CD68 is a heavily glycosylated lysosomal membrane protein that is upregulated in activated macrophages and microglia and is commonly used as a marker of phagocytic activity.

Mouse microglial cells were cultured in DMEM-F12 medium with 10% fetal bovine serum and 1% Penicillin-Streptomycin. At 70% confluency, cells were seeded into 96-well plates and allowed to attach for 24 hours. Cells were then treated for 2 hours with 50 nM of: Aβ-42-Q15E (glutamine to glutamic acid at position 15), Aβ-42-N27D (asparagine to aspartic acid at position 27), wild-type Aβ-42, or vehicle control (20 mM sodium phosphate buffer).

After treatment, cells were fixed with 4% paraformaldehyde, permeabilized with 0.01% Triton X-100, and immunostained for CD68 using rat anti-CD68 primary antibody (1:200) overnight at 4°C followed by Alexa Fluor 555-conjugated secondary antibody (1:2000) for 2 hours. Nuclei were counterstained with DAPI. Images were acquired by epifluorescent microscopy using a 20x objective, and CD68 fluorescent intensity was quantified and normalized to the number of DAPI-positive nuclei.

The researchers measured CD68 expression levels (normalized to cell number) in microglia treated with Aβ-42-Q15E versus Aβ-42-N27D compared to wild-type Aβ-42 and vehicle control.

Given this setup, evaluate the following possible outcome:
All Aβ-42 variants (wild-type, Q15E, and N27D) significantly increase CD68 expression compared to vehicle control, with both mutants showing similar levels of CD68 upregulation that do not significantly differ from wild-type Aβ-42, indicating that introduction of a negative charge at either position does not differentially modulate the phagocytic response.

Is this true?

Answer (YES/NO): NO